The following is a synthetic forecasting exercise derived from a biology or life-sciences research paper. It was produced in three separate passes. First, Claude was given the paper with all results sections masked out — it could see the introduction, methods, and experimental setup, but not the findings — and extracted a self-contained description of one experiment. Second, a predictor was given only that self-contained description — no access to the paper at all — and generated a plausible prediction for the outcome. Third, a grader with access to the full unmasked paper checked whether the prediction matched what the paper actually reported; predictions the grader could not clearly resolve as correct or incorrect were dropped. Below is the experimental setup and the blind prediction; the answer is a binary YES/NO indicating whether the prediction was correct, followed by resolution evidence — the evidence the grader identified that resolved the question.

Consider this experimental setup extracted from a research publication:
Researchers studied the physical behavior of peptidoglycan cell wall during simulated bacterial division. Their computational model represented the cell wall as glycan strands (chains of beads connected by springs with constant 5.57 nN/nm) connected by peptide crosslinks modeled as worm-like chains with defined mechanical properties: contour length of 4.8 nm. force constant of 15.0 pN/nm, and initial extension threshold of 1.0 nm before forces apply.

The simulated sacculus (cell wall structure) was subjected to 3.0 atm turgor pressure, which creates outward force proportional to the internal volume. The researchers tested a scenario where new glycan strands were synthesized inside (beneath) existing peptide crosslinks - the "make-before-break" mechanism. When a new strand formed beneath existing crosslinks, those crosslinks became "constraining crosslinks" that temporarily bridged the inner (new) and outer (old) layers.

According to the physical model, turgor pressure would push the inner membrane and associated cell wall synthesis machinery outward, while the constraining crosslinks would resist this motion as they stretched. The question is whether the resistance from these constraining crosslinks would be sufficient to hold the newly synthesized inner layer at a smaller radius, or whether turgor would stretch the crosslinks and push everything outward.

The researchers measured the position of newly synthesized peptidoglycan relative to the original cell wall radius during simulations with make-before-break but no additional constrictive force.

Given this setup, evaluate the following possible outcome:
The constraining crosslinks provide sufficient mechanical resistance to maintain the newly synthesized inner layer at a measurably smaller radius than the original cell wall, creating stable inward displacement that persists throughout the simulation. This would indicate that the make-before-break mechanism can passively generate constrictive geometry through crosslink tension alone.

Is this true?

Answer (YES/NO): NO